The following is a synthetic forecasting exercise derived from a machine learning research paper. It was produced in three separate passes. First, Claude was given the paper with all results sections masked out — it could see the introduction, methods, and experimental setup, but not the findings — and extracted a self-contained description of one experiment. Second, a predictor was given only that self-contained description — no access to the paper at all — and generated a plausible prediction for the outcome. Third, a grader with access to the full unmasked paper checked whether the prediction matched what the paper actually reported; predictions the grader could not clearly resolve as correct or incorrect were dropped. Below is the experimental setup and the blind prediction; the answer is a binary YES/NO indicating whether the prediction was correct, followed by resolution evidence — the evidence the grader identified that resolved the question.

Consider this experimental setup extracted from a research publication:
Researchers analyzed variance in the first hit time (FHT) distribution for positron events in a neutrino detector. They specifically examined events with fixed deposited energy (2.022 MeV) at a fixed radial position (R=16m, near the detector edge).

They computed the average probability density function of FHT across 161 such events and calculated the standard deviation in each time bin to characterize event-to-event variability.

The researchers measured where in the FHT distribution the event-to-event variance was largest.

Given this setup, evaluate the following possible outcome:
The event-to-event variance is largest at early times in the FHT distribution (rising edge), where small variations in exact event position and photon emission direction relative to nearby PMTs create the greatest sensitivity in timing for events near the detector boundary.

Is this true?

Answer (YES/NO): YES